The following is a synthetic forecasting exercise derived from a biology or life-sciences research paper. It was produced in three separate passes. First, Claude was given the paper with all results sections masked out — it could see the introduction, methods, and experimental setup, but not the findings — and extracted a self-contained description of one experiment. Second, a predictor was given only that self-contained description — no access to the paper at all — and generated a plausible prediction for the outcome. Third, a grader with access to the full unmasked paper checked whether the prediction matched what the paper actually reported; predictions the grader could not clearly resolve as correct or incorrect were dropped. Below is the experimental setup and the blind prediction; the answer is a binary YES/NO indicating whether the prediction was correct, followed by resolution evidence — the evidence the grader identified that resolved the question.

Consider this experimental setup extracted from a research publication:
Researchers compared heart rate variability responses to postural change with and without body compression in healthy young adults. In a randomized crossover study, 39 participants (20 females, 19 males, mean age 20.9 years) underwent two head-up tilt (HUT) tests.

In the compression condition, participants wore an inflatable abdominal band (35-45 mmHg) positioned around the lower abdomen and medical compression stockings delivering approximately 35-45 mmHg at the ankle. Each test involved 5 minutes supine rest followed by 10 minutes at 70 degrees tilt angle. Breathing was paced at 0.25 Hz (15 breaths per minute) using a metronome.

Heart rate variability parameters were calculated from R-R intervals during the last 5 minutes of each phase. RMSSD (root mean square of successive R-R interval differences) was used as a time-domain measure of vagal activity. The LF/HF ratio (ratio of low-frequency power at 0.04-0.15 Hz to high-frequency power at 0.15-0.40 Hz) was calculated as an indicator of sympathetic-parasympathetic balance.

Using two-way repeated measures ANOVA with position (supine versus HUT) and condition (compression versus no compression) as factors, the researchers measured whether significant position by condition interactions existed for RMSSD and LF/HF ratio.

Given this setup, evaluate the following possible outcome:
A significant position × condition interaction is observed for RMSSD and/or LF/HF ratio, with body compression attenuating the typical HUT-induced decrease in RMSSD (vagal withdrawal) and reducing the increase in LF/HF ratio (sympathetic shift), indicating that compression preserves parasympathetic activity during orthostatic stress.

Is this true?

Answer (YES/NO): YES